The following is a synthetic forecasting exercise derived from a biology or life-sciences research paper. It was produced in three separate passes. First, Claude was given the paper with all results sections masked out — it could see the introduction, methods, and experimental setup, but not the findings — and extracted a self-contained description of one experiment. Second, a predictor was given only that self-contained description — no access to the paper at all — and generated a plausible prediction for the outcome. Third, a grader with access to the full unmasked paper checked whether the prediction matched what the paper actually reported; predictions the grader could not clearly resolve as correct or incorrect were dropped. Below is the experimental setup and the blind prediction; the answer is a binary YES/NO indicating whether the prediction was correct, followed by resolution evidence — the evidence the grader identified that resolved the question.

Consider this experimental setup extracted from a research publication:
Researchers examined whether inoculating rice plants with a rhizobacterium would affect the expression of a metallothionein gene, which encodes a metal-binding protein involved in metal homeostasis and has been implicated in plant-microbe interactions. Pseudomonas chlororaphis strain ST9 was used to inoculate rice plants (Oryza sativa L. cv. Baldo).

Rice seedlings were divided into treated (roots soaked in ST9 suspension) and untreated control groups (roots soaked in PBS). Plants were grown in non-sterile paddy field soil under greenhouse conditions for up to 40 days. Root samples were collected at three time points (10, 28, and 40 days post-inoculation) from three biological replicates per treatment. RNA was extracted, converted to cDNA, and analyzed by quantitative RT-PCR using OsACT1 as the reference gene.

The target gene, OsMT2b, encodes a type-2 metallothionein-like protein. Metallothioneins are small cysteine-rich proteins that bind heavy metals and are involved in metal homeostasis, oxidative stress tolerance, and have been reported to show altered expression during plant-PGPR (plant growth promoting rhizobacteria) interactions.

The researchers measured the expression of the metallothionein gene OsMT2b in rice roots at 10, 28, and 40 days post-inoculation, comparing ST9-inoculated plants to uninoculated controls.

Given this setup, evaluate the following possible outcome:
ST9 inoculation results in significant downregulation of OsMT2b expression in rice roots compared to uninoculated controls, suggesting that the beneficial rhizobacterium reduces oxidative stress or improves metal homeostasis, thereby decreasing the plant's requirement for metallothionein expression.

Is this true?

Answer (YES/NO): YES